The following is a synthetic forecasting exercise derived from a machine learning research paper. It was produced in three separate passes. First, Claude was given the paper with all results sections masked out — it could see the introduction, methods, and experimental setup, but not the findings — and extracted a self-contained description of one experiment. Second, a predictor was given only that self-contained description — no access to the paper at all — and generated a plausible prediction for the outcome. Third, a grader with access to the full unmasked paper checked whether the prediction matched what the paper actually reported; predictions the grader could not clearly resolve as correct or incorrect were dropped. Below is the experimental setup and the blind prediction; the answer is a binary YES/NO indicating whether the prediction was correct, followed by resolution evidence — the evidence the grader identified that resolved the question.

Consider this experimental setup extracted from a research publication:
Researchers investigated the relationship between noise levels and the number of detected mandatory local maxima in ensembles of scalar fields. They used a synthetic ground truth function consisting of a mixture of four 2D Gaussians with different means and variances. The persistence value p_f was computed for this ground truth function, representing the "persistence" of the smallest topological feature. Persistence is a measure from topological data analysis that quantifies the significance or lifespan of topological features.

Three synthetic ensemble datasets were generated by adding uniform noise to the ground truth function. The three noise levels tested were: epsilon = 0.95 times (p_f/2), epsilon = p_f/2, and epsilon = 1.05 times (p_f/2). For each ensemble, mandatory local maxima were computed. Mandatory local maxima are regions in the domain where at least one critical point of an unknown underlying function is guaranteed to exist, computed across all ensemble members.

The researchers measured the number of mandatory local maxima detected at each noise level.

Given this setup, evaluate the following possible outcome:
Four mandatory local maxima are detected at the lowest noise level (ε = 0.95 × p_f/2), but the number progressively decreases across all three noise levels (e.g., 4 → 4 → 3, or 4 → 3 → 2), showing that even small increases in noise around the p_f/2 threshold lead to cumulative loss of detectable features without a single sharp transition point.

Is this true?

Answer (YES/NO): NO